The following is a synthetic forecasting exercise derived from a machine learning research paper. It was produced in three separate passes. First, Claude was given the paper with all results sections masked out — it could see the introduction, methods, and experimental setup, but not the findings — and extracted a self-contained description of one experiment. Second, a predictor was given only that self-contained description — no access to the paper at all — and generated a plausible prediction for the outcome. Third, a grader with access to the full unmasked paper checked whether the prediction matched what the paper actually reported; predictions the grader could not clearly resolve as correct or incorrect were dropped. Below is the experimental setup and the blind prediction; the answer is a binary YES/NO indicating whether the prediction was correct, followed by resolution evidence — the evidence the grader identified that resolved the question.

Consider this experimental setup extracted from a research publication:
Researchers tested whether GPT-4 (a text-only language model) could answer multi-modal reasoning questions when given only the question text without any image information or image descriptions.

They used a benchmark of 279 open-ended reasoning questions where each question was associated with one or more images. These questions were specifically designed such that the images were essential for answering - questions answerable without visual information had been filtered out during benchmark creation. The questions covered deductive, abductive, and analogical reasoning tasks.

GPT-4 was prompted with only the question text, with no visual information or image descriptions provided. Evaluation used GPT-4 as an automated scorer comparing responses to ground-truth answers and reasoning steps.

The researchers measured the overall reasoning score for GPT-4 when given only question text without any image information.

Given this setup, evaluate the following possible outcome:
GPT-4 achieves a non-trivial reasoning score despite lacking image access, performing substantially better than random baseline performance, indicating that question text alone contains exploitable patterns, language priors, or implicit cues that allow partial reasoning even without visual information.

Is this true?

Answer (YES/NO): NO